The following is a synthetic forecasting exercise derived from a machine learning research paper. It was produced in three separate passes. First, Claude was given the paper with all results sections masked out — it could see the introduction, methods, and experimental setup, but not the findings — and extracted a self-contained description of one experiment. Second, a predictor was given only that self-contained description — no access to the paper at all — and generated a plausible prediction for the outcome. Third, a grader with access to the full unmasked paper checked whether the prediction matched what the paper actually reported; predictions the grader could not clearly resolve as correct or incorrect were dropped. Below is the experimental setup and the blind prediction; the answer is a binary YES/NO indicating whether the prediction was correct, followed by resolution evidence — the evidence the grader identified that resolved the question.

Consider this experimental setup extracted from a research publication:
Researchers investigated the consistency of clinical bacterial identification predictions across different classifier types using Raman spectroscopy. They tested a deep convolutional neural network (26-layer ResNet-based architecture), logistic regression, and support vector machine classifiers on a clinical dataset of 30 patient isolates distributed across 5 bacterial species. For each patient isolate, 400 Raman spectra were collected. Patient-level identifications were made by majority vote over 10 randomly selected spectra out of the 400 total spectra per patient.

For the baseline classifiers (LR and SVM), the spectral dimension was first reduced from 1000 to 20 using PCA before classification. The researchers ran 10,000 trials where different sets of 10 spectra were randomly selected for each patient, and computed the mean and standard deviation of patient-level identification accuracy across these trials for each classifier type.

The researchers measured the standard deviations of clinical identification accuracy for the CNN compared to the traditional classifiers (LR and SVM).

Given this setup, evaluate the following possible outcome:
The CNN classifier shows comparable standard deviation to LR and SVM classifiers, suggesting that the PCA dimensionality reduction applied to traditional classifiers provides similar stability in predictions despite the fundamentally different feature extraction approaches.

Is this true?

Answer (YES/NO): NO